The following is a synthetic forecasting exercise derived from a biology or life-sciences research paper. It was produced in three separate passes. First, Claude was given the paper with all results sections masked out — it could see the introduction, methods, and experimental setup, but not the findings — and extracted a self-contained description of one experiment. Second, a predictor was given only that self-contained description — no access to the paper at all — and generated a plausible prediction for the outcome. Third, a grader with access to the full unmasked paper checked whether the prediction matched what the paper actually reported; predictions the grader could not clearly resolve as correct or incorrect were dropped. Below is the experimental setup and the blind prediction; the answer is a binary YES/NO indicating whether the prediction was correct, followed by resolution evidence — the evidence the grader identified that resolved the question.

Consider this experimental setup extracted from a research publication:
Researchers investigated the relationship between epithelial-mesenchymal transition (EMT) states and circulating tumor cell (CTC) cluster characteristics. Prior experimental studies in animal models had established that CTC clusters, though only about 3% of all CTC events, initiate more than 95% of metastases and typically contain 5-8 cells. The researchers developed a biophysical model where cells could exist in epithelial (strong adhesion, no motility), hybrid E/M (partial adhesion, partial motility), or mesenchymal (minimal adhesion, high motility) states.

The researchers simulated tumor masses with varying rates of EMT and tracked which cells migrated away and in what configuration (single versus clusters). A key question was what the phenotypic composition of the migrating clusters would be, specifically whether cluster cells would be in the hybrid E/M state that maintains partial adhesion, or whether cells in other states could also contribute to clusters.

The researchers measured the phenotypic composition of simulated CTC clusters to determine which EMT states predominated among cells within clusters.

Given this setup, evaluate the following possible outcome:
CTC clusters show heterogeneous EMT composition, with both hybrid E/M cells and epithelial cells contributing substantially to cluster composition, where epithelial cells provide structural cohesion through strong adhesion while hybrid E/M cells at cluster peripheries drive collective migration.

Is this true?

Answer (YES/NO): NO